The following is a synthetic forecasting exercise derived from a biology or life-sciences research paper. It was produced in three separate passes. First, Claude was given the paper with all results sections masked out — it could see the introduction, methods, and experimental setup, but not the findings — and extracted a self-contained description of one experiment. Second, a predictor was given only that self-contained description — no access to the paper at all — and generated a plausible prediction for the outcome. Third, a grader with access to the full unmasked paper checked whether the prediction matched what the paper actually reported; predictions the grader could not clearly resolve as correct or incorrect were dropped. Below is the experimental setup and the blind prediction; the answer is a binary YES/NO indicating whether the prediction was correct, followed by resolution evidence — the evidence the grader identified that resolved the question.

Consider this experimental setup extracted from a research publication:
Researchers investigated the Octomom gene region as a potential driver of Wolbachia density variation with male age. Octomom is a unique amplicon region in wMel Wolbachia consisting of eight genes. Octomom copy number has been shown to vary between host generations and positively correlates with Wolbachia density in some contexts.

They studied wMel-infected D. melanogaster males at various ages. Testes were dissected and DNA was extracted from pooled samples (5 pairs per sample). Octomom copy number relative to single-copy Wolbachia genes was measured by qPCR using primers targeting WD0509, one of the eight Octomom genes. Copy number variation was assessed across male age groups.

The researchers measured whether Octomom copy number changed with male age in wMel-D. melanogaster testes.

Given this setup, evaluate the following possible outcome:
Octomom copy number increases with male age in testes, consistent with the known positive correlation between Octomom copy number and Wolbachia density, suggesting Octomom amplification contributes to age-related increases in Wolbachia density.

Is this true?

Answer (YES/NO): NO